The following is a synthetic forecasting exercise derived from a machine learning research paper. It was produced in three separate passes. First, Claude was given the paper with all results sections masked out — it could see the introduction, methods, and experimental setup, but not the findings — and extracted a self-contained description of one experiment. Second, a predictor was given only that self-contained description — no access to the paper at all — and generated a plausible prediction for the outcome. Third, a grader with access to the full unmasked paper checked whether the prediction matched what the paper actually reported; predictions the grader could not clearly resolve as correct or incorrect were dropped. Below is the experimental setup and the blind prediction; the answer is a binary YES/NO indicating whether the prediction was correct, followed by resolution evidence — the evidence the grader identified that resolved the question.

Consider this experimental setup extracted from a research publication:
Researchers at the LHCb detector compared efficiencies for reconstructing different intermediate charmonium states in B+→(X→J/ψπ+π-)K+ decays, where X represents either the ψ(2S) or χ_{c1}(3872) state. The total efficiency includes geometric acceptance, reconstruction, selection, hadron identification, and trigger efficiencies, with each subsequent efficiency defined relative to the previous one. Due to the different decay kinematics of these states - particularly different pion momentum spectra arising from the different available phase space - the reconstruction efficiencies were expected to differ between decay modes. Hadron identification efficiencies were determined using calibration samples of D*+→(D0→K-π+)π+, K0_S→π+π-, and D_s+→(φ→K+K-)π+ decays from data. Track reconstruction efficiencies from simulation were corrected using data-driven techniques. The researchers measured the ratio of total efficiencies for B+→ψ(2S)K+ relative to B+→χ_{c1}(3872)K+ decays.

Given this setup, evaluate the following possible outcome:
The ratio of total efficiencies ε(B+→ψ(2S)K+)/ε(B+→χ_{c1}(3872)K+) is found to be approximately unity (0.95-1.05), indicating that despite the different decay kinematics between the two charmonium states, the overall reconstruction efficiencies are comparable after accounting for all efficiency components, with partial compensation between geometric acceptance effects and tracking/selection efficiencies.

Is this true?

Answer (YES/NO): NO